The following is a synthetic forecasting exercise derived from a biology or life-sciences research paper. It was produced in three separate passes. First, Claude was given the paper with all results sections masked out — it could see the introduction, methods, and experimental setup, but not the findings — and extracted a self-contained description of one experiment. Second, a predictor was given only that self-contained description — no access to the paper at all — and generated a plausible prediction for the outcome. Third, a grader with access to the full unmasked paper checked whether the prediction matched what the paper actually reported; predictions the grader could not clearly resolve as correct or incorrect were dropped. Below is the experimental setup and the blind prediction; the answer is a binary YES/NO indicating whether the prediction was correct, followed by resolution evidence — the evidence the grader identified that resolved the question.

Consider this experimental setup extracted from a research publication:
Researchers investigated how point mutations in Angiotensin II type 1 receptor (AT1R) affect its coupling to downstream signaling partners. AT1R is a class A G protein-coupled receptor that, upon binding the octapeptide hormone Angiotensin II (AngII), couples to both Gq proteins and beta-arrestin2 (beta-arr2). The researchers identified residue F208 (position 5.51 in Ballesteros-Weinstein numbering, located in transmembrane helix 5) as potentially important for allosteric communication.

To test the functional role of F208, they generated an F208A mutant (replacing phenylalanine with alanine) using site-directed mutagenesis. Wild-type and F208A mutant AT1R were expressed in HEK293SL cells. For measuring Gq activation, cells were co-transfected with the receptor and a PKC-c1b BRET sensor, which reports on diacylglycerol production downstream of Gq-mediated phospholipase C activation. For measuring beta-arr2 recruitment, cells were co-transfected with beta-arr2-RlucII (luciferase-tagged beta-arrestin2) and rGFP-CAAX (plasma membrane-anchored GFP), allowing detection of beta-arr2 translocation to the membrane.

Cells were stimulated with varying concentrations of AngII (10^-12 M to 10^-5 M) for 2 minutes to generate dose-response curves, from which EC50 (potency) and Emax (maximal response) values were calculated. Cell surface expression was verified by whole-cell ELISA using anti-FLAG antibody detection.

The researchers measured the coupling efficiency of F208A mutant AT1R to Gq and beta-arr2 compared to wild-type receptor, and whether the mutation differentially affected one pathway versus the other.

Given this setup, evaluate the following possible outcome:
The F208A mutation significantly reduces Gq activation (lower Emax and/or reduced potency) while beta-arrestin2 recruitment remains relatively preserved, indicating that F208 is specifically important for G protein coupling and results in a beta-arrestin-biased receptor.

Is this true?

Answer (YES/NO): NO